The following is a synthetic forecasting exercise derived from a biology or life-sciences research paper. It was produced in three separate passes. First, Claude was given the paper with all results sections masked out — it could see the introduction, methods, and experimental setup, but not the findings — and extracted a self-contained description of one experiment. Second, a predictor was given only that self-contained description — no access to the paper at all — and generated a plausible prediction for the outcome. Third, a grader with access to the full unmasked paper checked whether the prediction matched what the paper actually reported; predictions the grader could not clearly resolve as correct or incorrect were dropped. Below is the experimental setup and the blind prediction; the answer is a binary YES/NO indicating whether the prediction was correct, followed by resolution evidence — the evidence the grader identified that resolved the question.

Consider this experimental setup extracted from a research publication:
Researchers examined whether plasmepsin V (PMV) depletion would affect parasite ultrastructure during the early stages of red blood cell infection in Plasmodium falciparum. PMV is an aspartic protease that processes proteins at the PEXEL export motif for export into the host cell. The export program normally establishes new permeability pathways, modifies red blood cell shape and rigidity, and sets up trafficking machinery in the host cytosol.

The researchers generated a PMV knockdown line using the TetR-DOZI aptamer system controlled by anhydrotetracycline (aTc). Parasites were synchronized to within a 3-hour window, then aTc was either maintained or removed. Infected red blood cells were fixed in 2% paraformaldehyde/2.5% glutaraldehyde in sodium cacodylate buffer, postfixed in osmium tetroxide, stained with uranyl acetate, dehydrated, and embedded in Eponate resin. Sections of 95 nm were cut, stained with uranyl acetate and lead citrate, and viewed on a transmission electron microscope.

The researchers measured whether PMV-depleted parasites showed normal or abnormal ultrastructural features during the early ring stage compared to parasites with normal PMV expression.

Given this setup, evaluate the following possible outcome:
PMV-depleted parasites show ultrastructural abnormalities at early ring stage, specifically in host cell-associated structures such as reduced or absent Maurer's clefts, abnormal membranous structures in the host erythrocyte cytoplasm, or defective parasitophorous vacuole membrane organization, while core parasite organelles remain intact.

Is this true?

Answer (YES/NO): NO